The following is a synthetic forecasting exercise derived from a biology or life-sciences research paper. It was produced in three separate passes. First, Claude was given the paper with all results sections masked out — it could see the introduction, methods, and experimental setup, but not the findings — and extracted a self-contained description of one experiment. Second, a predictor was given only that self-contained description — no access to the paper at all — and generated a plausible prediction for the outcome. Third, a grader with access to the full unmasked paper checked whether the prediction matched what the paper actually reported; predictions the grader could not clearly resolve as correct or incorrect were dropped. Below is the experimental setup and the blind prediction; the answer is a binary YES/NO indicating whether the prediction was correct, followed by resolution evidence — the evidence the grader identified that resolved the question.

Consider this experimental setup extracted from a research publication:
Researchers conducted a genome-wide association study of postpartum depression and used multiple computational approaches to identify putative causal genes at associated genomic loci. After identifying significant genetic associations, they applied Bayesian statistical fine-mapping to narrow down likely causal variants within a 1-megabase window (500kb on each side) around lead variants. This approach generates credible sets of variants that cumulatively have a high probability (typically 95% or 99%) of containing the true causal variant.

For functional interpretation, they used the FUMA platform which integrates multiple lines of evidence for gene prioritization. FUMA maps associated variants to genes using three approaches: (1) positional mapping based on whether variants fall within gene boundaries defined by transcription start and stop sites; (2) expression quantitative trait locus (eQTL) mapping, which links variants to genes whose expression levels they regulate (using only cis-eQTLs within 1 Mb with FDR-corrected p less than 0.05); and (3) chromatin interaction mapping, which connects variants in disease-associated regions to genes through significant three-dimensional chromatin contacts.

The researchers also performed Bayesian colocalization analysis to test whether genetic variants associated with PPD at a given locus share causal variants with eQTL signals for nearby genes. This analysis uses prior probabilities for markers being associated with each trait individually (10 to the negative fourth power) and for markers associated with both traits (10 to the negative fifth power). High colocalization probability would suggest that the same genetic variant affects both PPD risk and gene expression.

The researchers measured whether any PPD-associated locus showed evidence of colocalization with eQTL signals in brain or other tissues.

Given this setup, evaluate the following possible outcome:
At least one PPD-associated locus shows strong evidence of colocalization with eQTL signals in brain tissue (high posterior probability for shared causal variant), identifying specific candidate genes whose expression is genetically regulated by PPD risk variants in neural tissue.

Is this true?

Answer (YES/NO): YES